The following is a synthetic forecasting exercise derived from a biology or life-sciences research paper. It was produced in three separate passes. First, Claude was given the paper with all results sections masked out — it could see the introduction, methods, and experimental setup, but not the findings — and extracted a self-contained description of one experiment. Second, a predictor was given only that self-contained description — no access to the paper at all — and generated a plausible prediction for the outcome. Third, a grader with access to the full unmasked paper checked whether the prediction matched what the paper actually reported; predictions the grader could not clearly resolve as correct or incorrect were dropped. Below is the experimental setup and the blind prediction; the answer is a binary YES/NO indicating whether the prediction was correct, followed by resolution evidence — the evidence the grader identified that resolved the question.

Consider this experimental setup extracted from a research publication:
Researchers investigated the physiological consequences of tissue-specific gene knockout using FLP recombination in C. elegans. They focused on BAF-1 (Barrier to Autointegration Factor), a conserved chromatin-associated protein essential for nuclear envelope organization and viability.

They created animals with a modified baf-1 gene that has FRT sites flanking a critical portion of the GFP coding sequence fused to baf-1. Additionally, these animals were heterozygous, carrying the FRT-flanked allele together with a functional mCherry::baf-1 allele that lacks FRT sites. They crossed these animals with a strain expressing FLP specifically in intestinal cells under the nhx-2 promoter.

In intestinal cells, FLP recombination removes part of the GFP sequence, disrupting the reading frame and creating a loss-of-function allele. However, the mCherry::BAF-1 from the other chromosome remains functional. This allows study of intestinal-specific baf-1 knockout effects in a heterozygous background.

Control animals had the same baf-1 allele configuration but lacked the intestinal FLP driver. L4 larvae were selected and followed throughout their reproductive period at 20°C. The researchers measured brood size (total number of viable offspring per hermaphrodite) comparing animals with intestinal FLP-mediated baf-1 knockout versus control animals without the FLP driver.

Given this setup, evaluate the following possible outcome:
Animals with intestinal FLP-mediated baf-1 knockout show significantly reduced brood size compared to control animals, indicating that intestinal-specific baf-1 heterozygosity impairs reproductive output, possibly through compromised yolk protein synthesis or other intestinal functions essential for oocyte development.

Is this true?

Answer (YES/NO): YES